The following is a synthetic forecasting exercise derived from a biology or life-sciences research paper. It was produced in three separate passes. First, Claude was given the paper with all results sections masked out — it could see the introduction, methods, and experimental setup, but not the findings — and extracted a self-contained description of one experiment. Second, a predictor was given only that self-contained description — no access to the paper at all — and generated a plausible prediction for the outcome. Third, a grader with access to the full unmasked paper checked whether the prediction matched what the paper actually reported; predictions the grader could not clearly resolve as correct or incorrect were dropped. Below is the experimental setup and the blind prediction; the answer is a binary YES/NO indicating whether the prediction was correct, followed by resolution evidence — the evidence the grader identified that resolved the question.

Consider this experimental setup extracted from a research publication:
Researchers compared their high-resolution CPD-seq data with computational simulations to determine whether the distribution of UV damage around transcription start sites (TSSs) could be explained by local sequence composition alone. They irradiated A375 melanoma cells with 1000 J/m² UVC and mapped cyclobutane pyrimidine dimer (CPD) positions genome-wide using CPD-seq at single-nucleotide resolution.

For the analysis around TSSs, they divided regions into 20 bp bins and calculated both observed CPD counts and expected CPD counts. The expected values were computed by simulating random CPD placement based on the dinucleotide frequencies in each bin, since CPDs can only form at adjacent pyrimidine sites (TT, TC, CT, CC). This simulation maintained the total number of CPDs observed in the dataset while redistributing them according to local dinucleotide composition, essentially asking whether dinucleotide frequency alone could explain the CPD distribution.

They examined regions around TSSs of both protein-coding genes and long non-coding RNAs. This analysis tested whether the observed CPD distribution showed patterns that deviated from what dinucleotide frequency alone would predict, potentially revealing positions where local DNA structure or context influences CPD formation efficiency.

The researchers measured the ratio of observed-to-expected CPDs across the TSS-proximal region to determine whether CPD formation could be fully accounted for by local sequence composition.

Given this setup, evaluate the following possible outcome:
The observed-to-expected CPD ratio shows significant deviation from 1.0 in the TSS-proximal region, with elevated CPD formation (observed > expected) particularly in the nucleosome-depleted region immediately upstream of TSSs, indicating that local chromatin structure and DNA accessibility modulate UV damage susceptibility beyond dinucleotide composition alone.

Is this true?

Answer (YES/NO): NO